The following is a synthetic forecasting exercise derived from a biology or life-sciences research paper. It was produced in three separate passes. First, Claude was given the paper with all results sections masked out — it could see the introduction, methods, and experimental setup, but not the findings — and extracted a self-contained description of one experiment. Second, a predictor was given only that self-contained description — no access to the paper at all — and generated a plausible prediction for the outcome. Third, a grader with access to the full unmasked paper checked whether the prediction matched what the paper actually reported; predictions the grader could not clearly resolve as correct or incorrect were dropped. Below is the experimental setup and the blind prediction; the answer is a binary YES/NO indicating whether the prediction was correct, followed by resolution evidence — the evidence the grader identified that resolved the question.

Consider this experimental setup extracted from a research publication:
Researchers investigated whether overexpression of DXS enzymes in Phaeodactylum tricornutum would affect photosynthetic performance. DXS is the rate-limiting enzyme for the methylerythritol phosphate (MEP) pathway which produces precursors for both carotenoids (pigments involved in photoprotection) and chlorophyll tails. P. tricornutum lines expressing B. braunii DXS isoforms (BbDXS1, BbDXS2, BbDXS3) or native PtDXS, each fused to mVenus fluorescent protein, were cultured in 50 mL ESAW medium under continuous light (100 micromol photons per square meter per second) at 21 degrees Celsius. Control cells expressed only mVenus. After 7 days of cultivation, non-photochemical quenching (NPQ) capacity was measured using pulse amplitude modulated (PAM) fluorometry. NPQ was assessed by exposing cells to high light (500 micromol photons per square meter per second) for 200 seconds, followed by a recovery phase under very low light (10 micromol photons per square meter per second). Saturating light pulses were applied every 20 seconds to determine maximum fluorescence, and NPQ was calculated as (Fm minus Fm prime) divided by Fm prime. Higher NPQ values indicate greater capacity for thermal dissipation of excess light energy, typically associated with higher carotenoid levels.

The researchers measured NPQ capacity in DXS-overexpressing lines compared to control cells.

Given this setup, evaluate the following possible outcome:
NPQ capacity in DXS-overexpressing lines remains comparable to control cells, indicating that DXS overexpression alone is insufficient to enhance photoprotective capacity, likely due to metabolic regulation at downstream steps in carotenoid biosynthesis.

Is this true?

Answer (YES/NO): NO